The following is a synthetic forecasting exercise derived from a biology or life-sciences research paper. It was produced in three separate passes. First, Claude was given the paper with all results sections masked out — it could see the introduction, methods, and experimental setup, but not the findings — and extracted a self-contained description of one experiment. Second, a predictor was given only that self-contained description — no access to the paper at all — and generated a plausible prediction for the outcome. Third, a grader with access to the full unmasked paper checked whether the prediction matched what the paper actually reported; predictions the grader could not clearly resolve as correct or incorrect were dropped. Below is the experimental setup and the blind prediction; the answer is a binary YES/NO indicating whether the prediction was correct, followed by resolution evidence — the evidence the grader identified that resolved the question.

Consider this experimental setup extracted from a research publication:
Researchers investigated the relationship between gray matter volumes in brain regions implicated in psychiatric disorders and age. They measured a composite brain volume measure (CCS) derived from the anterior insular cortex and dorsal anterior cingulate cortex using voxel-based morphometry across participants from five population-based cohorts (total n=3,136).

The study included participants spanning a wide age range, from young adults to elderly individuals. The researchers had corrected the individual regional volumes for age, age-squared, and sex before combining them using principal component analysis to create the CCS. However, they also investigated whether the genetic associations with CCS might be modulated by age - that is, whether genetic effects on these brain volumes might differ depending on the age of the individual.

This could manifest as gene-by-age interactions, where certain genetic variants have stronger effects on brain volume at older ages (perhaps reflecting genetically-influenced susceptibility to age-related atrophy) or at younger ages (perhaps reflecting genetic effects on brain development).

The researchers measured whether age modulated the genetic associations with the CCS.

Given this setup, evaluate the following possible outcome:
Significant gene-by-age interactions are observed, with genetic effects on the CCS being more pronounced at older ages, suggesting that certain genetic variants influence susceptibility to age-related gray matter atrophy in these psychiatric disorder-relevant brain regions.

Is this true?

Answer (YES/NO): NO